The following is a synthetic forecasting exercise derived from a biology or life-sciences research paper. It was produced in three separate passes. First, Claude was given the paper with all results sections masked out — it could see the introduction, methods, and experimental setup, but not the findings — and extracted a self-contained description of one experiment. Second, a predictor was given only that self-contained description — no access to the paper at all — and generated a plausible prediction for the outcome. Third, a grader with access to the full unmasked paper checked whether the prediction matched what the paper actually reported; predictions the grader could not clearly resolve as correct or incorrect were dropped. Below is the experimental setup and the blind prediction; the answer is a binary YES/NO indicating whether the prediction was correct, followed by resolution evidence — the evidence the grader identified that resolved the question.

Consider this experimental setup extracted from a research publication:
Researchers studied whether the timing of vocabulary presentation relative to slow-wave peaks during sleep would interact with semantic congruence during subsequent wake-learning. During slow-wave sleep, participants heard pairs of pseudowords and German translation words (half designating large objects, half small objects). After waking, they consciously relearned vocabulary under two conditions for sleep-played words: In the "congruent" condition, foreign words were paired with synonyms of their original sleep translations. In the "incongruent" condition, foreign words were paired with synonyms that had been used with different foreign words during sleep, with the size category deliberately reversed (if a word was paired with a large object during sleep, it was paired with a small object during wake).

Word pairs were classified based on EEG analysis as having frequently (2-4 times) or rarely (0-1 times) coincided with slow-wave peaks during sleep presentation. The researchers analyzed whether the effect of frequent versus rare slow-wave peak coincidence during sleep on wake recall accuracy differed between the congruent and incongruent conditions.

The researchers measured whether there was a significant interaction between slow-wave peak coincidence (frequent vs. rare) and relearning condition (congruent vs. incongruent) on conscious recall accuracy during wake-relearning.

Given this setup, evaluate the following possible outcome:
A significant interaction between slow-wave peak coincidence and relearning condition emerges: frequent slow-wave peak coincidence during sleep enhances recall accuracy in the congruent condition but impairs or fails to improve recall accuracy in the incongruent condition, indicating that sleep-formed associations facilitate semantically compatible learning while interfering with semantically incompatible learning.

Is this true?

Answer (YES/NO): NO